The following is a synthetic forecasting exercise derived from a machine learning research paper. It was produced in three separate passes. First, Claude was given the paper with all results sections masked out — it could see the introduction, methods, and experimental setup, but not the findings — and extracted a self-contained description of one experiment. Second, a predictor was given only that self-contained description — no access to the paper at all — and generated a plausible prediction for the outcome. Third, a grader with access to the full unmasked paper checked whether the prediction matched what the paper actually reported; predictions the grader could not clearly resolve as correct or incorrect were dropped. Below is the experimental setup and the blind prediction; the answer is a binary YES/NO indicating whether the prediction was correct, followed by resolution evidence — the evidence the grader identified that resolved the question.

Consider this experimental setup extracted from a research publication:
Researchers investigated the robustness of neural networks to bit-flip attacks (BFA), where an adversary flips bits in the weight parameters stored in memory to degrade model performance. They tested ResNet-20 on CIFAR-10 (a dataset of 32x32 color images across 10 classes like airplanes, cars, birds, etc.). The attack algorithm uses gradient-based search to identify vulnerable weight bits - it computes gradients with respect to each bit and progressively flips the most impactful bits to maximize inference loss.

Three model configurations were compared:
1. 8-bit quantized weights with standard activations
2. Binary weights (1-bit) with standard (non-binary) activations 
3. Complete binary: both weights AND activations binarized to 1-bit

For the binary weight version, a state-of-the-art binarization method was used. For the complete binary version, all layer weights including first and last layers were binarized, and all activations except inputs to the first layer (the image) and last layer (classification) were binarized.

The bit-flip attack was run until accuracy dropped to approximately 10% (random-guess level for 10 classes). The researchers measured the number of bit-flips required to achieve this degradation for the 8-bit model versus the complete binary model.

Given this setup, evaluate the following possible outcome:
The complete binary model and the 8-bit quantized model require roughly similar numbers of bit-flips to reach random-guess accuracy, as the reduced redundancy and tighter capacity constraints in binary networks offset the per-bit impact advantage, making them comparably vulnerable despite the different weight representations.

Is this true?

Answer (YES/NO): NO